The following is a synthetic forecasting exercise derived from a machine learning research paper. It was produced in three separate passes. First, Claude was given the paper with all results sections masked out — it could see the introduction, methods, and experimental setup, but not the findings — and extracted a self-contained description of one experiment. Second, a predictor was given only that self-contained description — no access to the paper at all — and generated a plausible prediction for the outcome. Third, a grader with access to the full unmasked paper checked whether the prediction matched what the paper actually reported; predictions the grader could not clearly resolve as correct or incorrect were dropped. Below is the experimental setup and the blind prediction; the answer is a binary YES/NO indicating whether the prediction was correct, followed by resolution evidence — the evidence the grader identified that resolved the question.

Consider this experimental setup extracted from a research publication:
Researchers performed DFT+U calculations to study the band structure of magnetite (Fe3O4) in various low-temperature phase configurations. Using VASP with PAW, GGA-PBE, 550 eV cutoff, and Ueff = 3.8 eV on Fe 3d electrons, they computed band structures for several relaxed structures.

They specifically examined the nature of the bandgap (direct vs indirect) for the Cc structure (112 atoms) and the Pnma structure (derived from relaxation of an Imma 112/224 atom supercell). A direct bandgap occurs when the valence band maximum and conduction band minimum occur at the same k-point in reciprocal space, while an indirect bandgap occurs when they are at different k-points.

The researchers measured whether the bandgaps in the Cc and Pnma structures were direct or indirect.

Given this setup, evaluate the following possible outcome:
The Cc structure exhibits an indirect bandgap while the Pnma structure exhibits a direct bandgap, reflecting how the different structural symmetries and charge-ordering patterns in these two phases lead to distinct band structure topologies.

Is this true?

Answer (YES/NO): NO